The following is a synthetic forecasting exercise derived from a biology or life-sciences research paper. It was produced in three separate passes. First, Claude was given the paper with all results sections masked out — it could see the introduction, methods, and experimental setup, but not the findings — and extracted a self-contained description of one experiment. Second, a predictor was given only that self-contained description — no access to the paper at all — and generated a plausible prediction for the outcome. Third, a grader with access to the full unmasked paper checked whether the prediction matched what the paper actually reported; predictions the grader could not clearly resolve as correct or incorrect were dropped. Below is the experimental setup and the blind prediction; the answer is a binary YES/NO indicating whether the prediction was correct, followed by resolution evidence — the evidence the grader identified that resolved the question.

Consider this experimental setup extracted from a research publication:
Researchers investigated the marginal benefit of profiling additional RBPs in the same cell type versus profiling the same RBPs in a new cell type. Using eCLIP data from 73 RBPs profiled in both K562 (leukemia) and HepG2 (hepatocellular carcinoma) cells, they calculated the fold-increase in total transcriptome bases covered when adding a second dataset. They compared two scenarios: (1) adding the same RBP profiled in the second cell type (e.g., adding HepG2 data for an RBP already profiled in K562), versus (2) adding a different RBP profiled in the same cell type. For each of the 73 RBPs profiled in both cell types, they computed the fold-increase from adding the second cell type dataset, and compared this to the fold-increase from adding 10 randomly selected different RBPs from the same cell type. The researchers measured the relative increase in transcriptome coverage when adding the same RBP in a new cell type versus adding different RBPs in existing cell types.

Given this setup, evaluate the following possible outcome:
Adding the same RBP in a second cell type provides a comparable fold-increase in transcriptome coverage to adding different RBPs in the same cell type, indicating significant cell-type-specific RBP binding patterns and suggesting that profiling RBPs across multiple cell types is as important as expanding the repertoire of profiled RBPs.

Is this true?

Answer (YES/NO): NO